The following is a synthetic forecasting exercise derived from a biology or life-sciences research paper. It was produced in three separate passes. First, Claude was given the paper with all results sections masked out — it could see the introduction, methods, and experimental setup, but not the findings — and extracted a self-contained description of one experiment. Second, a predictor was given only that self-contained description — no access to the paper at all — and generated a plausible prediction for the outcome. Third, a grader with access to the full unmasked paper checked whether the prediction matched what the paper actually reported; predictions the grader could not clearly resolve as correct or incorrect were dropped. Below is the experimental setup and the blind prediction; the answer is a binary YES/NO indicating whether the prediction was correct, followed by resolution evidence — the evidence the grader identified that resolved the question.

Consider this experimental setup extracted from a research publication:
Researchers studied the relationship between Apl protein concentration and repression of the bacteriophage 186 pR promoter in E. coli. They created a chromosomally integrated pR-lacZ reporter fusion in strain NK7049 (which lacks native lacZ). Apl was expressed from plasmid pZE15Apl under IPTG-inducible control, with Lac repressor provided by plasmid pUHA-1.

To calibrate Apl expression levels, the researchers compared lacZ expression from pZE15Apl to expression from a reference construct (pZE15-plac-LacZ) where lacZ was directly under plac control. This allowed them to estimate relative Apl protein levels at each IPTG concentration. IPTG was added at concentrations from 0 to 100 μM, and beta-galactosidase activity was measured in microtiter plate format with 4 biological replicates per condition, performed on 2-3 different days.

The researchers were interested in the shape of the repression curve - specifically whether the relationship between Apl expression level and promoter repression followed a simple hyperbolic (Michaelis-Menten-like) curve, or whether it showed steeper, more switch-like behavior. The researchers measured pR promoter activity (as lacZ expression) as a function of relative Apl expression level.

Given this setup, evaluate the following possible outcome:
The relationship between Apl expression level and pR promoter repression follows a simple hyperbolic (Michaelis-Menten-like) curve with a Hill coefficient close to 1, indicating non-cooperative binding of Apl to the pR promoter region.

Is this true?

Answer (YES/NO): NO